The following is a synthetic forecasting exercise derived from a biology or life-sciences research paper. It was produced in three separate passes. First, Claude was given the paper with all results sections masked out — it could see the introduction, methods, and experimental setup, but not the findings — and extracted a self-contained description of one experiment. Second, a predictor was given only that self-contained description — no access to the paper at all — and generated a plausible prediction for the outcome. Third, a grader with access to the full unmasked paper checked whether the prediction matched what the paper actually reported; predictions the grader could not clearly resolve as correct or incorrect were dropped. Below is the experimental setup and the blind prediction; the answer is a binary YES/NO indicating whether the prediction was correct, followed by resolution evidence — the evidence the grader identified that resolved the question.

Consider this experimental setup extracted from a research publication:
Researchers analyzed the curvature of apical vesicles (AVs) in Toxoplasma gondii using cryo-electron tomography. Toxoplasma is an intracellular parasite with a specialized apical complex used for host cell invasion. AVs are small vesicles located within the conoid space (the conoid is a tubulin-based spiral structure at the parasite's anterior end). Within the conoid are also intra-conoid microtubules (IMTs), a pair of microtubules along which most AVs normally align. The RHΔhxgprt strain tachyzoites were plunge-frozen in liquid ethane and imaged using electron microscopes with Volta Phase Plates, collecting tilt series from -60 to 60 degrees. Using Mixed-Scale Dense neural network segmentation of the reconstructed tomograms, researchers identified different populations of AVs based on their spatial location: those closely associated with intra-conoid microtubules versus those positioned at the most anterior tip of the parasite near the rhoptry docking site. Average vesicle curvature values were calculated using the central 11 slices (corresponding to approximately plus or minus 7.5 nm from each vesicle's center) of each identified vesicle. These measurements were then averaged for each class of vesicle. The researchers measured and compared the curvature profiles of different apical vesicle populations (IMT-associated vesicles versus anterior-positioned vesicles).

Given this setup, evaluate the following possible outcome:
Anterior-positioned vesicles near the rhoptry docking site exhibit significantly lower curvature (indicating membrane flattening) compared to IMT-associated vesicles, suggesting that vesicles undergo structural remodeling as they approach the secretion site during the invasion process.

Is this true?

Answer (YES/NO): NO